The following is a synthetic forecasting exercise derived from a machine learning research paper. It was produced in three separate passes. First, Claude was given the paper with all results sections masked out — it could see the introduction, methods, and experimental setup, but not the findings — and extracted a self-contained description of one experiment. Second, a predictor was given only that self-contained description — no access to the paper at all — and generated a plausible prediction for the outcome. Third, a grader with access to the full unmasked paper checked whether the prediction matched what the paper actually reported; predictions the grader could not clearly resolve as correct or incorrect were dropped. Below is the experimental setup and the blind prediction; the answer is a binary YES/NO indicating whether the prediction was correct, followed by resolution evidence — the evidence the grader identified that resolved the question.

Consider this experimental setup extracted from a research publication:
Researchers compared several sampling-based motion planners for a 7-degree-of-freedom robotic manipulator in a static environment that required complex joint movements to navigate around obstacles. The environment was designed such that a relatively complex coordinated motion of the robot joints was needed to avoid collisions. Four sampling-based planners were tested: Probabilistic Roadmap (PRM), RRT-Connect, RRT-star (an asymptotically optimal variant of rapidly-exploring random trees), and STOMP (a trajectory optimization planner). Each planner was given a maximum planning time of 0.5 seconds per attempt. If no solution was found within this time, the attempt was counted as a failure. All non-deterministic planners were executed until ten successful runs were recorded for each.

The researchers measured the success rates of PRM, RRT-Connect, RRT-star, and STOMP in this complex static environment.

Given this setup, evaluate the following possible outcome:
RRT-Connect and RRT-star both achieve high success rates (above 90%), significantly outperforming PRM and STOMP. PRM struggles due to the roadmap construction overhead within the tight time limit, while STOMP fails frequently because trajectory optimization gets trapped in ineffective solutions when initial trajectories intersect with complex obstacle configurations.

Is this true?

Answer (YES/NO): NO